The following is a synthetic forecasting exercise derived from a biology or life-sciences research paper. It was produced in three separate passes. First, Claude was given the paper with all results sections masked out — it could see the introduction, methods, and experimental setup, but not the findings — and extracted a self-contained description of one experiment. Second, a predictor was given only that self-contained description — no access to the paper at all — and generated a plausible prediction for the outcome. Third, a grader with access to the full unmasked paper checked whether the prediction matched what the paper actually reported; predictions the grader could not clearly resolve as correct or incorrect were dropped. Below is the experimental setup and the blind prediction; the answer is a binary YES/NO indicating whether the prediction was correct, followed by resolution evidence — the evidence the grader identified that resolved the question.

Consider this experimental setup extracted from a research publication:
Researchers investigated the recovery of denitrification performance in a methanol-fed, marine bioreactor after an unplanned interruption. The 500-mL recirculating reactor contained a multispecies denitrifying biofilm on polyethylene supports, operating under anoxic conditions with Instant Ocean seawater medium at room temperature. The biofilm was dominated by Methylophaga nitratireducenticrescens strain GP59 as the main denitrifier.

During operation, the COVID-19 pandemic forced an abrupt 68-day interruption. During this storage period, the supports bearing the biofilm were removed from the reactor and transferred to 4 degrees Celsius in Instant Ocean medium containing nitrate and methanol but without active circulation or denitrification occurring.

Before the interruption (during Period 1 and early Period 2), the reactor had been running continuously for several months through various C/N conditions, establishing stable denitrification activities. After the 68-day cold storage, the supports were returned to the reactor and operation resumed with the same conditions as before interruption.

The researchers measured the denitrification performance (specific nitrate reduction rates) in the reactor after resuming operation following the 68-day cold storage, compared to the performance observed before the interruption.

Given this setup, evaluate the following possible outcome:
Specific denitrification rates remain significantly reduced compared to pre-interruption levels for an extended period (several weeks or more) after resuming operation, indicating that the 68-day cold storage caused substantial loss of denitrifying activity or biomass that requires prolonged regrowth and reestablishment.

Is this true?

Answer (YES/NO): YES